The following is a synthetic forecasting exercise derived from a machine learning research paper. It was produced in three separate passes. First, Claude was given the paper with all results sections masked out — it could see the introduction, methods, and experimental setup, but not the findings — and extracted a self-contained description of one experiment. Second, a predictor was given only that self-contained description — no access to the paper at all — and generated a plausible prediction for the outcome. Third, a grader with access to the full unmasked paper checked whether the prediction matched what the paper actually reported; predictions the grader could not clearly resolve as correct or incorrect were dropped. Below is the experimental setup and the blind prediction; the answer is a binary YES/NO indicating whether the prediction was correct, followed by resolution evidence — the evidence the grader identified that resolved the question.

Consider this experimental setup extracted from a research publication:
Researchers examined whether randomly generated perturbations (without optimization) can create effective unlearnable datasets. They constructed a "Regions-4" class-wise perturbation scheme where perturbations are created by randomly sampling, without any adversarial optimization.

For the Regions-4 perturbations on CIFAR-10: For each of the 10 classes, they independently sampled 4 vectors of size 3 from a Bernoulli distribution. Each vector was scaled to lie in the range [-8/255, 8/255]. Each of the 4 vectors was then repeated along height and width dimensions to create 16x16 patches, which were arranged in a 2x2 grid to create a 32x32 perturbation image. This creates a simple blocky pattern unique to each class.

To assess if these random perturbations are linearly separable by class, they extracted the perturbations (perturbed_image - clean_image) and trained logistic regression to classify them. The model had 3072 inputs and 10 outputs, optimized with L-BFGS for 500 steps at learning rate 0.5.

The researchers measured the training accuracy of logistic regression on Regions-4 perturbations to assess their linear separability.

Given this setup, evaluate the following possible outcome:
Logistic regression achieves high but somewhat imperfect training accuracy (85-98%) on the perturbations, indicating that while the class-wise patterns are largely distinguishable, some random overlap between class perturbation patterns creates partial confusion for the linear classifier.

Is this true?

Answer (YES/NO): NO